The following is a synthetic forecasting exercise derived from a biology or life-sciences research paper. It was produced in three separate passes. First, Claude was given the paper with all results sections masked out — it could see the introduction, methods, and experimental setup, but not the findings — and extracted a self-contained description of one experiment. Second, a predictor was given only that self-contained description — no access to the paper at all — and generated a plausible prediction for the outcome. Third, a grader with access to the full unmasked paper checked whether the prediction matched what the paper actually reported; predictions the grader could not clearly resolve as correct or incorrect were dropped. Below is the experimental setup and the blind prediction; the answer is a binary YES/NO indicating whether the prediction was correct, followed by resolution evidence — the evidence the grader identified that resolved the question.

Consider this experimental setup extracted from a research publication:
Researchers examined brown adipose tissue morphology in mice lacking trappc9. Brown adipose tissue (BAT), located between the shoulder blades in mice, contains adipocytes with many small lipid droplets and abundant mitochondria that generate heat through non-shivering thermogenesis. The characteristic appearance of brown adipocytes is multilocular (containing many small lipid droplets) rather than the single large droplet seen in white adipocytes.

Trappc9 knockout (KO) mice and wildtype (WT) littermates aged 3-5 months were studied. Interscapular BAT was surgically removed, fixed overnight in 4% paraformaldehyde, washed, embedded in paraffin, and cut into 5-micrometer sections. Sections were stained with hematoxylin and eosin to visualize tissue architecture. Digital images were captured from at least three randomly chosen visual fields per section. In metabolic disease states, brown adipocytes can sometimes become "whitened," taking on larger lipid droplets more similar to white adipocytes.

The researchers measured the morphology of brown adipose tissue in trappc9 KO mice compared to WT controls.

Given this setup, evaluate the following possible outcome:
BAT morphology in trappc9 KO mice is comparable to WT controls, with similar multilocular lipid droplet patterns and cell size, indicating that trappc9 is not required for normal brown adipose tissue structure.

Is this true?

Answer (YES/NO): NO